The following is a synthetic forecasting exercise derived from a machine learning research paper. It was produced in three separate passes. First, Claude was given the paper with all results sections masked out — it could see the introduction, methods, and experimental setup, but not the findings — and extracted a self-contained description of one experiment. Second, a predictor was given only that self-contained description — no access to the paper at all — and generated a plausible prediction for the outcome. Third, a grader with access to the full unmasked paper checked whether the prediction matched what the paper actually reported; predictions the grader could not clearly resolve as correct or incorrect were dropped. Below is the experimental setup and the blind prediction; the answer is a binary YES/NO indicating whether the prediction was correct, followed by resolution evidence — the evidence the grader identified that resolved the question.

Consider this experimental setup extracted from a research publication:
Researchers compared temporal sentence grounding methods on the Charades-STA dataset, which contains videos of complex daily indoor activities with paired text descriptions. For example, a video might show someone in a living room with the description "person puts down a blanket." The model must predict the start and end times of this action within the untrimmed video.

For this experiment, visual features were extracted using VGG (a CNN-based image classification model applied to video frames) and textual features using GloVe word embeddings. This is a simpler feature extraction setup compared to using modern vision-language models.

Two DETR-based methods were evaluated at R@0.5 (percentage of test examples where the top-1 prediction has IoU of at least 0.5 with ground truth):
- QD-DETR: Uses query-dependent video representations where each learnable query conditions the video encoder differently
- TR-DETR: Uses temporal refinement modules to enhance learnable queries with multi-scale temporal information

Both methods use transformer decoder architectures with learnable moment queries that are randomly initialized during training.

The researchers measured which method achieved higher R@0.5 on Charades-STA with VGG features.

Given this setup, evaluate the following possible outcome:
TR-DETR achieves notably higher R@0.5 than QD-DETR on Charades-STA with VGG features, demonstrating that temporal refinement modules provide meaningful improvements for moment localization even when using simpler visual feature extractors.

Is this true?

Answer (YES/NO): NO